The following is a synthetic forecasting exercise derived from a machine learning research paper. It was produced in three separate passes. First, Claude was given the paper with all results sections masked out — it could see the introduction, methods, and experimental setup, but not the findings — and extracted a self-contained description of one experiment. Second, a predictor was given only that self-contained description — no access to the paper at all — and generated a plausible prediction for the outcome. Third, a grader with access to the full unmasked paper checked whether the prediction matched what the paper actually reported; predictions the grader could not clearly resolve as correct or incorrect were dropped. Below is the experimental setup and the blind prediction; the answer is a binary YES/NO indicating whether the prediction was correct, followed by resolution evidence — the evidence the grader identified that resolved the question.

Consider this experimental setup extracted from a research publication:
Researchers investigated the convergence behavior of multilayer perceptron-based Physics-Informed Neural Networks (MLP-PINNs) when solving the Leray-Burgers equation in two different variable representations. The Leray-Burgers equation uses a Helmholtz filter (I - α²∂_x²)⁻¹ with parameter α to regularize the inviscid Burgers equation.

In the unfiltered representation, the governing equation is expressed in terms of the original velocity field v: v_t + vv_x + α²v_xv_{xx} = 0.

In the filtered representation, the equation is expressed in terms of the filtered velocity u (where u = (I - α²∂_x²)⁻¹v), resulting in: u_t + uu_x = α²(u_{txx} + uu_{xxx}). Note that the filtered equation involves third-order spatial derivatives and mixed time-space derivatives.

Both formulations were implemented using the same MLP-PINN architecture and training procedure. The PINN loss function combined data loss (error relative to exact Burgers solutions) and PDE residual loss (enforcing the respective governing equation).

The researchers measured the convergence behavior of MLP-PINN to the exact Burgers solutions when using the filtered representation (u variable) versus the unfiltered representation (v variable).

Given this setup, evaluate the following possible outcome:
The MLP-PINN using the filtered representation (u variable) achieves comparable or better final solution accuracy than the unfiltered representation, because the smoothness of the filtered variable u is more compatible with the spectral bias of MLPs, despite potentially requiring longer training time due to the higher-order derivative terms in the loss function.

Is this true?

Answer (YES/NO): NO